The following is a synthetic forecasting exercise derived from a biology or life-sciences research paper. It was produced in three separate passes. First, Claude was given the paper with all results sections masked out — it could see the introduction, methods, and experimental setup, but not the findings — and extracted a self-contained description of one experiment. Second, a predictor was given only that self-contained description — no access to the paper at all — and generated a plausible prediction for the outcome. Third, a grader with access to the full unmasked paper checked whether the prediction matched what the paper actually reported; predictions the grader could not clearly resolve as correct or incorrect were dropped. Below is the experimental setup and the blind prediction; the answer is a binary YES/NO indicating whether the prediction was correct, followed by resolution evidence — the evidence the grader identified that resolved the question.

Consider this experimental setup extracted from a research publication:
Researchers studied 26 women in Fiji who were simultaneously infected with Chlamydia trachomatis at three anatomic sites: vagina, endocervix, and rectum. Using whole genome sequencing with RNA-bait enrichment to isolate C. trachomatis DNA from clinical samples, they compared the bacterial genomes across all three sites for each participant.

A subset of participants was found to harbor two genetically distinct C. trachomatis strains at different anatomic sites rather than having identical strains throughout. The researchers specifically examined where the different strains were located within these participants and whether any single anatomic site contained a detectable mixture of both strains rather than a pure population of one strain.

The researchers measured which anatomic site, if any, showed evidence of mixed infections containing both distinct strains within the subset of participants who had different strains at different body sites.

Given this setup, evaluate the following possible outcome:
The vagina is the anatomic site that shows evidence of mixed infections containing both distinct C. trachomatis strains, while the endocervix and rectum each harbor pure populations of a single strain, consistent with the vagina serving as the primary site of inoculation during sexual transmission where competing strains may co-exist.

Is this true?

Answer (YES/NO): NO